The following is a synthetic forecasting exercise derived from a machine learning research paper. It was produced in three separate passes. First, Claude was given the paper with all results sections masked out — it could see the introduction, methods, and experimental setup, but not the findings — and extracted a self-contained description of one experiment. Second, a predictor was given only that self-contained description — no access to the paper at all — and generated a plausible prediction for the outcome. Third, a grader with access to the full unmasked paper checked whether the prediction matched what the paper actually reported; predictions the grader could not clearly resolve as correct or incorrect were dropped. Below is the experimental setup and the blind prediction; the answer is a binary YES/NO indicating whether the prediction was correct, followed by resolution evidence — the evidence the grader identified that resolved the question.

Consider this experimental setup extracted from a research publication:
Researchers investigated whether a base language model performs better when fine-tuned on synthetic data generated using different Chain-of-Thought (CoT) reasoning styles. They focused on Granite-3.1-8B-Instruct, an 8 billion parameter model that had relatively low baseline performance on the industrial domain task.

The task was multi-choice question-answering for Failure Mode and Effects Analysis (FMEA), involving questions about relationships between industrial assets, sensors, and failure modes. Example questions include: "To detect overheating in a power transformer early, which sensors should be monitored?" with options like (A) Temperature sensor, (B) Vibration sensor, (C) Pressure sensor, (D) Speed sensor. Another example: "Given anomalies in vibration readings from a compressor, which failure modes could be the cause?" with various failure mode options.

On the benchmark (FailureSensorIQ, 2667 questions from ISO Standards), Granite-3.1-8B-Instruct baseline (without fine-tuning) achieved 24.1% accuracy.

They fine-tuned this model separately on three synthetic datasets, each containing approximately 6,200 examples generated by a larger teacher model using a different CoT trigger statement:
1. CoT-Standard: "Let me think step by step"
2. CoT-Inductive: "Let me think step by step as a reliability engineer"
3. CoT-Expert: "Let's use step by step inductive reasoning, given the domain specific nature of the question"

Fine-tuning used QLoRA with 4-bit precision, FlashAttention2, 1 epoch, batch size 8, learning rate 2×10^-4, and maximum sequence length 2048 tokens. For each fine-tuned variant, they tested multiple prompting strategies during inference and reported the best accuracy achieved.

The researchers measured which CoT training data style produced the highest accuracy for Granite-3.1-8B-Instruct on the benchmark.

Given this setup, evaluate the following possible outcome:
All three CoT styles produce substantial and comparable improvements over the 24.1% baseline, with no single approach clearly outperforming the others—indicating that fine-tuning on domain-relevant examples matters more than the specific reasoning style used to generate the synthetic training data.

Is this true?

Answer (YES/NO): YES